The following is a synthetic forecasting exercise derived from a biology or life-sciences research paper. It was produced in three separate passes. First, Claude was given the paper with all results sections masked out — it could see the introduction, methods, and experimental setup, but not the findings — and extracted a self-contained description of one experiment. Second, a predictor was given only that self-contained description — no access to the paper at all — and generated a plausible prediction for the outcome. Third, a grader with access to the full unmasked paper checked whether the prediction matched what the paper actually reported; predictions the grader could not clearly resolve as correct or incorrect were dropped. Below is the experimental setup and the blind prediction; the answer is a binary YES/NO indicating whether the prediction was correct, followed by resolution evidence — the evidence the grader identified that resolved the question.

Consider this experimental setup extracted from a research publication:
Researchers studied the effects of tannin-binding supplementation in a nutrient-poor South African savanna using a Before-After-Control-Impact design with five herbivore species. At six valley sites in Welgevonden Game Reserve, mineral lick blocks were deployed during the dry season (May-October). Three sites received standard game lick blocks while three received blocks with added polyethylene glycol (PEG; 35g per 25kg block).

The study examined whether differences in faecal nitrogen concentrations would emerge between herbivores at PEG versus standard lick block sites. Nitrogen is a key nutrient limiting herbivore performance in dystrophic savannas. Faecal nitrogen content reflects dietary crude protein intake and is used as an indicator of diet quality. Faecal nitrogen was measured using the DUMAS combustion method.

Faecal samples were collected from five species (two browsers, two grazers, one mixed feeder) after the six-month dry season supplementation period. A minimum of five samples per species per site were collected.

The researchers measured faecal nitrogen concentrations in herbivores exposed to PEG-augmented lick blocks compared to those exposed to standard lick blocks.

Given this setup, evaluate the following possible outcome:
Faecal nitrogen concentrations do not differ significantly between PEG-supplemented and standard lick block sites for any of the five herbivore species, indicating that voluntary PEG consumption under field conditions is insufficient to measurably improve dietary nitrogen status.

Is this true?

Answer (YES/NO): NO